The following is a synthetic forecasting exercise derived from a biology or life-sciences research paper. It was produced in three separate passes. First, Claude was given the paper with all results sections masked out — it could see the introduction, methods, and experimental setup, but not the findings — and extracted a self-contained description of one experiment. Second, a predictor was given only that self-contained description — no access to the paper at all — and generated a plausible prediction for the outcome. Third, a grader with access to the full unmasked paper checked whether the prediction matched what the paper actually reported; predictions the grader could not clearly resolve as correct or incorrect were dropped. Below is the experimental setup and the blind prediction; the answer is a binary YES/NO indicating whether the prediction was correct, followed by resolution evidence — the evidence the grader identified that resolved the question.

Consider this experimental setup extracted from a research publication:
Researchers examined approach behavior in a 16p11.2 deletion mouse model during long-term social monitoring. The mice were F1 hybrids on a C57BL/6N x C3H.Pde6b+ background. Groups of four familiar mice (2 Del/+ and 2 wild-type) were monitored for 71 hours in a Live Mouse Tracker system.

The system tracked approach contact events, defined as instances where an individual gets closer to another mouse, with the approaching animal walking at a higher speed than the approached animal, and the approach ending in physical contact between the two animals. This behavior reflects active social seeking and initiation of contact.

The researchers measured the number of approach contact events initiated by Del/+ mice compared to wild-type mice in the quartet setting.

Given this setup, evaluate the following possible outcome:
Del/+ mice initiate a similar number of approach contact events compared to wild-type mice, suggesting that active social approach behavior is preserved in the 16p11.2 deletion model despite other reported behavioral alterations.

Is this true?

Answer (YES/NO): NO